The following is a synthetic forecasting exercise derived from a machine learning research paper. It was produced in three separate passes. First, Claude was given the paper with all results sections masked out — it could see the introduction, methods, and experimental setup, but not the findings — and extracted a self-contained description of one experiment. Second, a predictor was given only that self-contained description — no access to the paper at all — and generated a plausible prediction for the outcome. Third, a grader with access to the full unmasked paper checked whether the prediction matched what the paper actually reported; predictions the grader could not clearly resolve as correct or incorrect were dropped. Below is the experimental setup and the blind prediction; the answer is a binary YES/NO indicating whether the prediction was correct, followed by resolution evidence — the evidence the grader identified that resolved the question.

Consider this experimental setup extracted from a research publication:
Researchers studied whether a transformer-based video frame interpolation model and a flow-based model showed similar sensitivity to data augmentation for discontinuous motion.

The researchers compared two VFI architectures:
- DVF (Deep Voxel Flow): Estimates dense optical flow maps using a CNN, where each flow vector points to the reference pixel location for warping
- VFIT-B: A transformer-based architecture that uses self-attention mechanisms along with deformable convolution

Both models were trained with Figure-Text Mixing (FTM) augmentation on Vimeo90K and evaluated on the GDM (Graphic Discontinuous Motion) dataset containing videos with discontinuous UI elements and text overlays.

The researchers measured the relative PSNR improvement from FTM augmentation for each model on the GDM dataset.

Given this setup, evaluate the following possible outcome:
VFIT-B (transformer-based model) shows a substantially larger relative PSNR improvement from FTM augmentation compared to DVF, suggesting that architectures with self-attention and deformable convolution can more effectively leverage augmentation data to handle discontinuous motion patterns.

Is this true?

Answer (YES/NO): YES